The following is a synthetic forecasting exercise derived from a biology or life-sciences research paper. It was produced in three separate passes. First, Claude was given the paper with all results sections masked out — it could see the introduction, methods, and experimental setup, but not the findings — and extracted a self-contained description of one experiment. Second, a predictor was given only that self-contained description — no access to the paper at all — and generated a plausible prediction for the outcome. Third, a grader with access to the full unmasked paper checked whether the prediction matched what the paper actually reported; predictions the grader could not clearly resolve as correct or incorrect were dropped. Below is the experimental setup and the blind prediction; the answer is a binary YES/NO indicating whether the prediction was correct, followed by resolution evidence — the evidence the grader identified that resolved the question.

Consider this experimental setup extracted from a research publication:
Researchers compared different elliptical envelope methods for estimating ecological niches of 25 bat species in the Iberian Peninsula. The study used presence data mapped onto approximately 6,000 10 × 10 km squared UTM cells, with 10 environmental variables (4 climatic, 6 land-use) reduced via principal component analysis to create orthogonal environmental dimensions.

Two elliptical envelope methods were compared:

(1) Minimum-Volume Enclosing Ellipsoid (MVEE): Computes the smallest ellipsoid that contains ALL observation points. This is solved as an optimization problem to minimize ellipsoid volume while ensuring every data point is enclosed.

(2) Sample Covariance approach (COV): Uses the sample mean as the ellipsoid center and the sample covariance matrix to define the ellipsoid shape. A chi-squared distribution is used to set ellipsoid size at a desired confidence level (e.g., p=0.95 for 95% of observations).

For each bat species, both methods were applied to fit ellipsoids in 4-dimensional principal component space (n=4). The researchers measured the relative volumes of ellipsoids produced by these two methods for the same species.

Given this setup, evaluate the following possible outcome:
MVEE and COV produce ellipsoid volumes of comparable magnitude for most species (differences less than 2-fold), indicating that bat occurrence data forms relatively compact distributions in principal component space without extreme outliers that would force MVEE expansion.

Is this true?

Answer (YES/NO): NO